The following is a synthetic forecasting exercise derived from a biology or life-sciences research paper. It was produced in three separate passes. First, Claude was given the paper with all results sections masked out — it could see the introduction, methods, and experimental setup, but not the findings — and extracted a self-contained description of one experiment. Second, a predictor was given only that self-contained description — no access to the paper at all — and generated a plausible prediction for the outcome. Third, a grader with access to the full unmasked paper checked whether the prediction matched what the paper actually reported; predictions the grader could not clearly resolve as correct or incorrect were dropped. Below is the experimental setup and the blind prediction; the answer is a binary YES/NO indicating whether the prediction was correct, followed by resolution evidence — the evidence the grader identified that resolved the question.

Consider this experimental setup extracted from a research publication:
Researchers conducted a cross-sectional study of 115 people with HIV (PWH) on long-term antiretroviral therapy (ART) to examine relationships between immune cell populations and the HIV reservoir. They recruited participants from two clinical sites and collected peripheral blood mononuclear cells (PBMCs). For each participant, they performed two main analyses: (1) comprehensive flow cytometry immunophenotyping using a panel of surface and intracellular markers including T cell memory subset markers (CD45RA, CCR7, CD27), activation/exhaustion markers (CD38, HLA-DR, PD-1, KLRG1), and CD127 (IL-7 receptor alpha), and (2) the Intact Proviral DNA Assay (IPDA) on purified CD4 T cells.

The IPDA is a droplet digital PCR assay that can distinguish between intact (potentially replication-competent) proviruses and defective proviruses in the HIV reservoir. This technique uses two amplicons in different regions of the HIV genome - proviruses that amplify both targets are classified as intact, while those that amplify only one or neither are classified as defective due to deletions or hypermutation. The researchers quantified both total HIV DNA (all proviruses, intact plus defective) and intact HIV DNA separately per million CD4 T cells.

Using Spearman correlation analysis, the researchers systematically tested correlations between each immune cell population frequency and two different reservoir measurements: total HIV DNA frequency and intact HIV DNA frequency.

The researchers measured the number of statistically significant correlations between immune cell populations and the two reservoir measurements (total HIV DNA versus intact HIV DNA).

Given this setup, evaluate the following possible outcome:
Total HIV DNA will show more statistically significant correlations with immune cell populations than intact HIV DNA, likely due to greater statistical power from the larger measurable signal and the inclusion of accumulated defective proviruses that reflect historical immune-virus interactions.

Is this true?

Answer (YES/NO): YES